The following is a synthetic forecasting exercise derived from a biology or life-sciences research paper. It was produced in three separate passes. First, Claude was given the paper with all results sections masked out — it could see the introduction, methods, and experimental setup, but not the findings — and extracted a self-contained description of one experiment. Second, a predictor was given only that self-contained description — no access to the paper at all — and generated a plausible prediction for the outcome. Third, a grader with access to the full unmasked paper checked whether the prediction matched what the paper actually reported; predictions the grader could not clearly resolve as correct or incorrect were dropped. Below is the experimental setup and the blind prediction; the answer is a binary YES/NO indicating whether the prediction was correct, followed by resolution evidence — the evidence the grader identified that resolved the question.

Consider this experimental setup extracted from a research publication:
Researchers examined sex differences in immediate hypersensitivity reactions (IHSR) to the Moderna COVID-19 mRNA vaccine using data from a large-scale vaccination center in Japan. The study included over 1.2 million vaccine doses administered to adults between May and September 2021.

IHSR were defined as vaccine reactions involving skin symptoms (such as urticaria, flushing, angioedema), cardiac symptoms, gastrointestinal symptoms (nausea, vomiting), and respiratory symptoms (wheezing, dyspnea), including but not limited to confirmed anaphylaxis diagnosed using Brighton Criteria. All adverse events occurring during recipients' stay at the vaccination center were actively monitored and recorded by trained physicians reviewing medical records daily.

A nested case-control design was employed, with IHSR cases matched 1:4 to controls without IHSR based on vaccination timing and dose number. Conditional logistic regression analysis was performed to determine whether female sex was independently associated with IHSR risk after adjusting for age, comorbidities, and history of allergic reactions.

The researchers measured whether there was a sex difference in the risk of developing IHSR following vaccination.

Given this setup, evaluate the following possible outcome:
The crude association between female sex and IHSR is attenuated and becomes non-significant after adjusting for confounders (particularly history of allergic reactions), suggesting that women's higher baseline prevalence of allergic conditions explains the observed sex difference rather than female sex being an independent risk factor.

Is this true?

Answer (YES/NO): NO